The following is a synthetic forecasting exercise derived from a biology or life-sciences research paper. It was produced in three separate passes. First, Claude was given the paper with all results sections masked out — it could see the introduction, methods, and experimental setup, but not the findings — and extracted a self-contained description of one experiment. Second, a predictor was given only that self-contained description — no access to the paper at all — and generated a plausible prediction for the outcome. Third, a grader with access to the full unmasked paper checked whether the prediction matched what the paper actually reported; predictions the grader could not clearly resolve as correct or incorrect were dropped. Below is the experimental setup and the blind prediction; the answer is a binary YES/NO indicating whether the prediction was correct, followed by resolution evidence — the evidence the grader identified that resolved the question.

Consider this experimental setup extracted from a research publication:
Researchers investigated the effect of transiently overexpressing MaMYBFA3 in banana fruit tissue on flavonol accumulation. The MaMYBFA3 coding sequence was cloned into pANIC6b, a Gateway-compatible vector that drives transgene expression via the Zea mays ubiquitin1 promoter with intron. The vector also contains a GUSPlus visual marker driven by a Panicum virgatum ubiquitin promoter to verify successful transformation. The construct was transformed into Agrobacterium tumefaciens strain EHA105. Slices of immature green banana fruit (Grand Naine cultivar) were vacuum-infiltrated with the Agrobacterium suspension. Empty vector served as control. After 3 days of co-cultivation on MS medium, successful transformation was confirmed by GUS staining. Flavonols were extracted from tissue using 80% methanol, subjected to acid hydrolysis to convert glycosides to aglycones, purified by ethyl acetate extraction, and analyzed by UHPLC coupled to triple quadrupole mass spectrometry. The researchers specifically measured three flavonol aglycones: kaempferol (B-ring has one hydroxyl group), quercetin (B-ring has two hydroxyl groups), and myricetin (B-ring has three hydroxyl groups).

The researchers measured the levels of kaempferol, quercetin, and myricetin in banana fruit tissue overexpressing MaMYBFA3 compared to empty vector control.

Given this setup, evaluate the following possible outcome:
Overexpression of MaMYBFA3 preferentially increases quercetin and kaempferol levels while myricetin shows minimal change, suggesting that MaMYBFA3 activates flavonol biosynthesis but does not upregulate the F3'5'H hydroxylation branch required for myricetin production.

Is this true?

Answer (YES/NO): NO